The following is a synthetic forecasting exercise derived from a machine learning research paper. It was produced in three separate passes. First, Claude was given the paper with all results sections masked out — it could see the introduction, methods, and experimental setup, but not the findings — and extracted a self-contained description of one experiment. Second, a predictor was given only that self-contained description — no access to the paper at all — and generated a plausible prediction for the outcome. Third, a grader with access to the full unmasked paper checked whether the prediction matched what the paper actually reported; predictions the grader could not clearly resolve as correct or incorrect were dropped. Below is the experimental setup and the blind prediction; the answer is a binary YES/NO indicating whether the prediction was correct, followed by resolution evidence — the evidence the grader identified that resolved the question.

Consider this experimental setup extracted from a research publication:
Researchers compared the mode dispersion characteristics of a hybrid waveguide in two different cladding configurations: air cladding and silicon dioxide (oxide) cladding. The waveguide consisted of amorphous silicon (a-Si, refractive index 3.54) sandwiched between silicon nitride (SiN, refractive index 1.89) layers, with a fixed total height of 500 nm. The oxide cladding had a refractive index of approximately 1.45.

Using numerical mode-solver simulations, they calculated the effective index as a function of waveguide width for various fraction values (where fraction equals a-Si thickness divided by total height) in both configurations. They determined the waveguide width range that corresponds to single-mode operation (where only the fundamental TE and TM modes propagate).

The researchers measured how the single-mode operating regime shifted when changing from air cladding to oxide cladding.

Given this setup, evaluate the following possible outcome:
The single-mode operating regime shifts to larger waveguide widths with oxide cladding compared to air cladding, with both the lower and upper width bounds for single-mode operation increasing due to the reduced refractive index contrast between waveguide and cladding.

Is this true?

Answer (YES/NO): NO